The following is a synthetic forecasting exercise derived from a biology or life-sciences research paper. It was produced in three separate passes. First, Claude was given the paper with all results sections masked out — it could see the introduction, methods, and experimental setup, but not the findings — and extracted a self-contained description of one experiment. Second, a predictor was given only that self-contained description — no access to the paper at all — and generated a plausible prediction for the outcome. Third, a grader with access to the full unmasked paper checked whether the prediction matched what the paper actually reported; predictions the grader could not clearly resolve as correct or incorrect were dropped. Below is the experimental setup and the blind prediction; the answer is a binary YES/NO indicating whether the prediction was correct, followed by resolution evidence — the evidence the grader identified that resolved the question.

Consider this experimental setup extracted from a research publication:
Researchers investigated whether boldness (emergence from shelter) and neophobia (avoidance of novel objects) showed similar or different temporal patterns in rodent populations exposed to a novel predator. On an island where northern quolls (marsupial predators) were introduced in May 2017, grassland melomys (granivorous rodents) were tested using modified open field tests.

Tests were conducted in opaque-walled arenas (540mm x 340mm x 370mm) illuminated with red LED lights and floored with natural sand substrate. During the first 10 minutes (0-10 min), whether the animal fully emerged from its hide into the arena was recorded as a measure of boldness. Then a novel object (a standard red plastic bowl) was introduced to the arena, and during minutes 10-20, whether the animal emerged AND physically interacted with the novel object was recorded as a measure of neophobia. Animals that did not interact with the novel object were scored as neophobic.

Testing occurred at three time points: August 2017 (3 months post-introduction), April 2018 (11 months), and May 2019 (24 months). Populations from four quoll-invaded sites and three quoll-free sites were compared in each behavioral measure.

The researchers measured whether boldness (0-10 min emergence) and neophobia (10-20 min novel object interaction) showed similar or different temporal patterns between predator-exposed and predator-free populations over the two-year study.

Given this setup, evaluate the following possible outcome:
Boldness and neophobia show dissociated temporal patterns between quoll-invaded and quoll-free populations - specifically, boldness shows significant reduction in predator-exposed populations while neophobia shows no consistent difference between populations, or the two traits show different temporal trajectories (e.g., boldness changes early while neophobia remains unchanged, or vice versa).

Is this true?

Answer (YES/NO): YES